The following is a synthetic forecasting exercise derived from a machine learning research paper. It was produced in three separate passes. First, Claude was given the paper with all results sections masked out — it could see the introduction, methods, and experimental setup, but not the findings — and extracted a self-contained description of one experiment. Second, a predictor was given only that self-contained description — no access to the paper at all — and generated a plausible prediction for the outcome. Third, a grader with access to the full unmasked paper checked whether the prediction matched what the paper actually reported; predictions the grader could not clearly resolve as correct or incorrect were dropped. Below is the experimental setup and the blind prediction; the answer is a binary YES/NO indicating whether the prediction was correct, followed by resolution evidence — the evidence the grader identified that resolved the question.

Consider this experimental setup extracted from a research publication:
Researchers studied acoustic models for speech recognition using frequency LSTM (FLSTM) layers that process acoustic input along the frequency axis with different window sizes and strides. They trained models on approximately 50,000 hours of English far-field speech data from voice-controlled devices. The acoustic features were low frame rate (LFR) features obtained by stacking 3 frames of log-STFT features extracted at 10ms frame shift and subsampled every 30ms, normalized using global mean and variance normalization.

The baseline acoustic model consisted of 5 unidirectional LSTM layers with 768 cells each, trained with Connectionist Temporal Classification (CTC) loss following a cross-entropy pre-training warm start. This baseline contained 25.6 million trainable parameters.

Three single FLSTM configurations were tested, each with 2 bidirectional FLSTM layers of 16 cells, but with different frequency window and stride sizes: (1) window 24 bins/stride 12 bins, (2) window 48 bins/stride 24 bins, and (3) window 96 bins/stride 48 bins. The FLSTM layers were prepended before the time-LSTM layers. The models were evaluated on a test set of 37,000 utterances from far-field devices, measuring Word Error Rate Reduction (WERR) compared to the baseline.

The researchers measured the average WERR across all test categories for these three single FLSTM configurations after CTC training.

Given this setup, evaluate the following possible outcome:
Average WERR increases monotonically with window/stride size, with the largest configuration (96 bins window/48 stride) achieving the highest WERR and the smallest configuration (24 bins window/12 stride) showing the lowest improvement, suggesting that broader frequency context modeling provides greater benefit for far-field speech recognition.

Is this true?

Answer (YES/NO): NO